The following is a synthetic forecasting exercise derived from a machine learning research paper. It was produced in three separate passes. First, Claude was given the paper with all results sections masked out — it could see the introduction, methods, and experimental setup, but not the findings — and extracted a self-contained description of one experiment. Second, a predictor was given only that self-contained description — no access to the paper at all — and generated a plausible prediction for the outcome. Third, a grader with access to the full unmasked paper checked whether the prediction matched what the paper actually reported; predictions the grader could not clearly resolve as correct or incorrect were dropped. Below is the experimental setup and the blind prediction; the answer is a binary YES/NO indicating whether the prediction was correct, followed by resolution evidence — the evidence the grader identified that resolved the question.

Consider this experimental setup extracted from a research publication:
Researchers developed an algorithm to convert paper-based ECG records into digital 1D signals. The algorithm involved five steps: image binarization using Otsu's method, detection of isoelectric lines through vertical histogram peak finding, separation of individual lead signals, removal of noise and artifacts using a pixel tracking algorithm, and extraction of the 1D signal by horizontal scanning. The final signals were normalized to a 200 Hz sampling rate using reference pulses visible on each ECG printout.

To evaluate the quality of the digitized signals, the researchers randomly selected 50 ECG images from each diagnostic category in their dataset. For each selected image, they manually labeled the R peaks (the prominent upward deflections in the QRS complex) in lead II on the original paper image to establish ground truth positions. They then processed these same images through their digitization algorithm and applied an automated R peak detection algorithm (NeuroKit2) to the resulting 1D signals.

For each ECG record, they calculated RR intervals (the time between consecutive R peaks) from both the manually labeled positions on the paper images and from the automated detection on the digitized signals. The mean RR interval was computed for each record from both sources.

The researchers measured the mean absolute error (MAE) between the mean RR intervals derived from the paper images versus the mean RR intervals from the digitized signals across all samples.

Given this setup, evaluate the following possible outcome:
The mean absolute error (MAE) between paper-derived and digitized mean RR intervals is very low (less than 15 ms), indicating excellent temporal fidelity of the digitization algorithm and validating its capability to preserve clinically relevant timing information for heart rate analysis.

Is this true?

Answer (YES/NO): NO